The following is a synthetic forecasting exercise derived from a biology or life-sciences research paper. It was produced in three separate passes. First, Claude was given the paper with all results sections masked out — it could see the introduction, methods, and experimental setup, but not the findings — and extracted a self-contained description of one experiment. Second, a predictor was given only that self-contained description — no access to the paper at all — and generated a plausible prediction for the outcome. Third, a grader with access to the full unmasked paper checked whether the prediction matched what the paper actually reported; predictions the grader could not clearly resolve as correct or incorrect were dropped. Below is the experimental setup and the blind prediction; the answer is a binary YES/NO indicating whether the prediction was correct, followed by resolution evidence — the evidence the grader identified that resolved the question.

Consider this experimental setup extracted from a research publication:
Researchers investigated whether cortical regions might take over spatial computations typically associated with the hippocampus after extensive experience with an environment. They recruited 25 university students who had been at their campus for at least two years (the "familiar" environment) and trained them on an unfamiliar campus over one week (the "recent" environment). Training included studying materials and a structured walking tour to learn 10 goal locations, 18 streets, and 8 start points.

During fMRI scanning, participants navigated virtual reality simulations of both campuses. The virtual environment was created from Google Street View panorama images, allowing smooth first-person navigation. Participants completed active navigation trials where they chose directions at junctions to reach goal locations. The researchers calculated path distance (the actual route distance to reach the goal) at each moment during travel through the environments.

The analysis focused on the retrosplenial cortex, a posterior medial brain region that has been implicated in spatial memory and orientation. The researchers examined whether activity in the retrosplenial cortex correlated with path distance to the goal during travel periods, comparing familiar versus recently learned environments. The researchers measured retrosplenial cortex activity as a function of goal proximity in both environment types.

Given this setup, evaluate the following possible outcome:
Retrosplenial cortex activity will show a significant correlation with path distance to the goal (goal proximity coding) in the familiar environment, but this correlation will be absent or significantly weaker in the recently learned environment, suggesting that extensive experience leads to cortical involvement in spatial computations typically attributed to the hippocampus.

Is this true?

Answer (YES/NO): YES